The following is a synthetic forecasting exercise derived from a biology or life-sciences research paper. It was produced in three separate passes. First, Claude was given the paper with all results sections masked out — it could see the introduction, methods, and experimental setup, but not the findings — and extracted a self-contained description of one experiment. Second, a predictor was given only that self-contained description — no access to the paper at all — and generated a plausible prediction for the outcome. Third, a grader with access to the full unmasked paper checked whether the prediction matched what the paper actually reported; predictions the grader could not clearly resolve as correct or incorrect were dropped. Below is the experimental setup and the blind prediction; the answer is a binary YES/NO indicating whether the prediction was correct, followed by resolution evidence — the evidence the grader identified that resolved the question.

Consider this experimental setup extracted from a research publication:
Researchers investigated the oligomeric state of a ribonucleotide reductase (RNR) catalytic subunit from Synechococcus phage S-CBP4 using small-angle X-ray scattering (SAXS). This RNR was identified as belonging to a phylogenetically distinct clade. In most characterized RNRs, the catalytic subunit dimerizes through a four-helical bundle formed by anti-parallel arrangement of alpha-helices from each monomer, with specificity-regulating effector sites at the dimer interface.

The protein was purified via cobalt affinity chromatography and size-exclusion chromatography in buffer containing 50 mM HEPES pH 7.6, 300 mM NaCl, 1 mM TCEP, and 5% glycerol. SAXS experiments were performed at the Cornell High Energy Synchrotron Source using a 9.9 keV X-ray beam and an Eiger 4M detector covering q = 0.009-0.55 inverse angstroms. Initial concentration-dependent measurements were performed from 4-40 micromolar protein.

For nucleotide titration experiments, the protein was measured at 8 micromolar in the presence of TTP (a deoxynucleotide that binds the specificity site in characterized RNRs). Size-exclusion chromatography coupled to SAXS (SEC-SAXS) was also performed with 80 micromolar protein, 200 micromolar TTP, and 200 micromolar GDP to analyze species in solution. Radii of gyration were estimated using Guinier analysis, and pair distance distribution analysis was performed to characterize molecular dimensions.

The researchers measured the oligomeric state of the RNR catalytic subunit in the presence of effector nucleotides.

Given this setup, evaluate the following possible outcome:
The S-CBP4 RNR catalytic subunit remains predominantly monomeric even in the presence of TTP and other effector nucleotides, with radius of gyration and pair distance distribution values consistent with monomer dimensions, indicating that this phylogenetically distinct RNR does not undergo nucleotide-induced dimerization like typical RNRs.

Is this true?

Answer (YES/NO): NO